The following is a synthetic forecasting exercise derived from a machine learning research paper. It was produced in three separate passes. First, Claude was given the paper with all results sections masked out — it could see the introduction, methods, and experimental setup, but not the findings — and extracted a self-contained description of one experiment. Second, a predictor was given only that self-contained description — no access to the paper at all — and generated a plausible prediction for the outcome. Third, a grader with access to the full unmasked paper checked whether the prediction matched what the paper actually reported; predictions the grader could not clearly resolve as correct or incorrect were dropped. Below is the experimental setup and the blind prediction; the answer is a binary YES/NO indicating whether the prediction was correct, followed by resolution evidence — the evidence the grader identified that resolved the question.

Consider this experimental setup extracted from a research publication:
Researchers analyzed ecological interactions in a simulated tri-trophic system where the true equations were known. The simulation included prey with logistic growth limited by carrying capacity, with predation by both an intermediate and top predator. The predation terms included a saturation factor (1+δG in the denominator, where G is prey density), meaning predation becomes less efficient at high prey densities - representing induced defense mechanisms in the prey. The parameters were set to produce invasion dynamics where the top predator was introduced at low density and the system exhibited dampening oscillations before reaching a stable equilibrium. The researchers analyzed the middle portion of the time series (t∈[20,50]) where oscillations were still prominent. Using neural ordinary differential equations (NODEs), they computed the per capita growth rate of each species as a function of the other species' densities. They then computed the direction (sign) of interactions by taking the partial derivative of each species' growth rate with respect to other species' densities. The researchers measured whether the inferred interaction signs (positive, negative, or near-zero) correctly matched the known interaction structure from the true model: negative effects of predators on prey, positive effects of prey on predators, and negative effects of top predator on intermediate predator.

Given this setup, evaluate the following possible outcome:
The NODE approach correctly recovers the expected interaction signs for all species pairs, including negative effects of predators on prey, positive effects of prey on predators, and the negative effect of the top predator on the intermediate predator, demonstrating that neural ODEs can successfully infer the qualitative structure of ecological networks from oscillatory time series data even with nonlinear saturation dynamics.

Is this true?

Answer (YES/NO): YES